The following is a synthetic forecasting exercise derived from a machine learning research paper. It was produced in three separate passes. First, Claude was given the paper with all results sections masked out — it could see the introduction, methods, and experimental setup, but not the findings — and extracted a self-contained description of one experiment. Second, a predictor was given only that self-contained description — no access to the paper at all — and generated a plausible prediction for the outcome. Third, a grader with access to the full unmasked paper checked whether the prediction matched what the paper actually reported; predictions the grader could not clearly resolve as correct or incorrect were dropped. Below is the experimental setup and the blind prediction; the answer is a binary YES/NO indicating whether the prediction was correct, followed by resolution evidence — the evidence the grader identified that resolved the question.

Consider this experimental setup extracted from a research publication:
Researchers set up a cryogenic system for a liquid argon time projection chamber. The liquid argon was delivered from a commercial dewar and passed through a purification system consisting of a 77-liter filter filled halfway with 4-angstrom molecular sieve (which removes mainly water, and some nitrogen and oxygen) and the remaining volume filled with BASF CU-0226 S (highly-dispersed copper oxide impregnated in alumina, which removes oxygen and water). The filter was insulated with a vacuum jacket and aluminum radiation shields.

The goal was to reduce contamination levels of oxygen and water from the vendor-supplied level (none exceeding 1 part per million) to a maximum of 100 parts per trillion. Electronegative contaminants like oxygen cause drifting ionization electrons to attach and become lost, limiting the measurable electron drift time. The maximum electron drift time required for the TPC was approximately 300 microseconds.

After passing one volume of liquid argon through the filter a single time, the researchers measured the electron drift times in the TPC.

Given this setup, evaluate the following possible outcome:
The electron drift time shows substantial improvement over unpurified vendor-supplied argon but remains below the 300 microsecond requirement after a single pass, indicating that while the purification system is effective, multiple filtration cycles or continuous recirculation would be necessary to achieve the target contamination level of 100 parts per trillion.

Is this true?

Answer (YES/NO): NO